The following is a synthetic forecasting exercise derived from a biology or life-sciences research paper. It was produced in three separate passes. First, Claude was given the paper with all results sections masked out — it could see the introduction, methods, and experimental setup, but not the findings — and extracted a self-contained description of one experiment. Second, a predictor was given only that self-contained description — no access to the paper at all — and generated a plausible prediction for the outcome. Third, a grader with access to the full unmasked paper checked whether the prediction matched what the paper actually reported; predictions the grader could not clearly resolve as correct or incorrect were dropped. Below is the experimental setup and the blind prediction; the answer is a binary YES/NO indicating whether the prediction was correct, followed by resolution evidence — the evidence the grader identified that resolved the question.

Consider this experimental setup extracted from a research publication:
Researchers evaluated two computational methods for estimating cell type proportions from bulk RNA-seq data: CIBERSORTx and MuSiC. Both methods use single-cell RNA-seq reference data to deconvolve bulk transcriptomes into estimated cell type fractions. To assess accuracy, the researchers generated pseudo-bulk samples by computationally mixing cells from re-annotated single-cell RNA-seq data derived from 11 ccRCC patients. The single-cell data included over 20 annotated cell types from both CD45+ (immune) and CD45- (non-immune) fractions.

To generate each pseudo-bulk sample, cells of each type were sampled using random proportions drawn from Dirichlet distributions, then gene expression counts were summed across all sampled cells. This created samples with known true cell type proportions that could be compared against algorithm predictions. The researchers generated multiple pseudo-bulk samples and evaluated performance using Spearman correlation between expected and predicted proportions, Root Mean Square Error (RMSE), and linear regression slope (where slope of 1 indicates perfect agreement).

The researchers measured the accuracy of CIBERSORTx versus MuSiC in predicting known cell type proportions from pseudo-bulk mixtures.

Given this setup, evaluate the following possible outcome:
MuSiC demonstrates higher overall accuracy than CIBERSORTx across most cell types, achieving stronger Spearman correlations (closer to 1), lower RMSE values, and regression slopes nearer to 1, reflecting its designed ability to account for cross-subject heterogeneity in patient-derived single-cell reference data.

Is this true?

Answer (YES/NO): NO